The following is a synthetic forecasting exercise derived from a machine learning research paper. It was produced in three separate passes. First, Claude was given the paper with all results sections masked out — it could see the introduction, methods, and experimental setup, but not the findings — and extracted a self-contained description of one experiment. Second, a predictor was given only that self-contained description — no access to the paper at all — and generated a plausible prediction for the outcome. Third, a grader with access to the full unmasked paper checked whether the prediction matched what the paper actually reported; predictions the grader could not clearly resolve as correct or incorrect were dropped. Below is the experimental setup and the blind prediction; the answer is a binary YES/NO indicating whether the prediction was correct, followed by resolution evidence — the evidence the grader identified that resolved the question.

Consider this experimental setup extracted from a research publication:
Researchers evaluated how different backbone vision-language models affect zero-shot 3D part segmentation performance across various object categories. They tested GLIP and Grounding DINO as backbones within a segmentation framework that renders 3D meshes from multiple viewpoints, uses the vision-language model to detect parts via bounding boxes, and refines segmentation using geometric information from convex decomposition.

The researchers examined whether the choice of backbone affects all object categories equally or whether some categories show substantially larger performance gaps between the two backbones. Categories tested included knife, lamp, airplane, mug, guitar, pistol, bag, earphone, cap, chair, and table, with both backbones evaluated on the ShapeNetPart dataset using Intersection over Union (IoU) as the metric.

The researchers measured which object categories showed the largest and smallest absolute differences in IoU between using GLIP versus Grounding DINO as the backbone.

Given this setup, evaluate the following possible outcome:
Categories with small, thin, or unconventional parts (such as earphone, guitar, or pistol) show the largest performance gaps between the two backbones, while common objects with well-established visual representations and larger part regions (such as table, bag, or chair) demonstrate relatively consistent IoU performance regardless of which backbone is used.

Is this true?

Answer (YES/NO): NO